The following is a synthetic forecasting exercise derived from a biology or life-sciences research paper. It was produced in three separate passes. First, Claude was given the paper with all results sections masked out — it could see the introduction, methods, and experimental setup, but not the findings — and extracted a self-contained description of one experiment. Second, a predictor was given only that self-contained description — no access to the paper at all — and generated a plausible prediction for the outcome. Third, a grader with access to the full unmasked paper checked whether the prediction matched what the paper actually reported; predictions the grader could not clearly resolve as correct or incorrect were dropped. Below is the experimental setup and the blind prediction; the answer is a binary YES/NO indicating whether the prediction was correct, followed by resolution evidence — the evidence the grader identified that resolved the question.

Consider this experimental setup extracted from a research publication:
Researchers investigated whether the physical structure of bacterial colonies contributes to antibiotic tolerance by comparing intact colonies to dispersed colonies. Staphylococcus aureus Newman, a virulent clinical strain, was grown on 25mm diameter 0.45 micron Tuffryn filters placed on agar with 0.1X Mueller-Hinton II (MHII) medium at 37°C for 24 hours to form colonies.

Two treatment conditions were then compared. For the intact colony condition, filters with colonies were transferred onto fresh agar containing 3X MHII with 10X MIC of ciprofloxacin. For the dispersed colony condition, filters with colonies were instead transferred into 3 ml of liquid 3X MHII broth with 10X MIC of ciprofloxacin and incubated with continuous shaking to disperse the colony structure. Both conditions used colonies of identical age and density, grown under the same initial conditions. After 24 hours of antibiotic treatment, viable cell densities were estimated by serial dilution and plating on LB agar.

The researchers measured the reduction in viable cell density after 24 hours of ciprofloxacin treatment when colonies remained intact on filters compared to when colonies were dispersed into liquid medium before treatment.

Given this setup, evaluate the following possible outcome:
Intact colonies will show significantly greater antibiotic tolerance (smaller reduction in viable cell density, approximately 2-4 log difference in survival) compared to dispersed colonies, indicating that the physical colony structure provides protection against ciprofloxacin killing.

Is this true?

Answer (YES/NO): NO